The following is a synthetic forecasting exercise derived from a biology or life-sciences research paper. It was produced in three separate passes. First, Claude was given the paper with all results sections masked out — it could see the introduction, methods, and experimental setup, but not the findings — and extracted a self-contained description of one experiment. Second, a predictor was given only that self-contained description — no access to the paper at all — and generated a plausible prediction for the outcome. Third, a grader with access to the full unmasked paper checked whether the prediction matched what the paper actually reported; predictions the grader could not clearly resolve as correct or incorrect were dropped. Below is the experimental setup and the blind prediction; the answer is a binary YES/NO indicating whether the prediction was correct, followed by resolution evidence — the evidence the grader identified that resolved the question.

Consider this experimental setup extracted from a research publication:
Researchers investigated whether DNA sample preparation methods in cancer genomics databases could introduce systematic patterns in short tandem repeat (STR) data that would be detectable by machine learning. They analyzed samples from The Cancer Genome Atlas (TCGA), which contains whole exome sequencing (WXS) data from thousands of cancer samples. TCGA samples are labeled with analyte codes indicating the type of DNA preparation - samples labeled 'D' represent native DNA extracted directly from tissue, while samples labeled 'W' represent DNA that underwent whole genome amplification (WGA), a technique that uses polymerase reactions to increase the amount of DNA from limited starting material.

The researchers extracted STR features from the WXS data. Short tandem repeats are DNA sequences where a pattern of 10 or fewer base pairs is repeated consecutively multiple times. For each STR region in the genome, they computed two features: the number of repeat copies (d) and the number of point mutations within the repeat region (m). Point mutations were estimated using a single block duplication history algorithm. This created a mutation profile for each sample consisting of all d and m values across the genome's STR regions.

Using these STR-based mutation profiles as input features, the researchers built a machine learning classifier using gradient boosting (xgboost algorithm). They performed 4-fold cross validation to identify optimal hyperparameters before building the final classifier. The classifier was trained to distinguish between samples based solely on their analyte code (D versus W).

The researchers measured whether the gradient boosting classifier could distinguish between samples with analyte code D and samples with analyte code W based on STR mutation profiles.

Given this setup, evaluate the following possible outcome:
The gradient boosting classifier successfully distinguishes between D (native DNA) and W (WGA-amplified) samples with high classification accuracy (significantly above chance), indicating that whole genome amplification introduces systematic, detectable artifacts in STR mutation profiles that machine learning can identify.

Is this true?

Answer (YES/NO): YES